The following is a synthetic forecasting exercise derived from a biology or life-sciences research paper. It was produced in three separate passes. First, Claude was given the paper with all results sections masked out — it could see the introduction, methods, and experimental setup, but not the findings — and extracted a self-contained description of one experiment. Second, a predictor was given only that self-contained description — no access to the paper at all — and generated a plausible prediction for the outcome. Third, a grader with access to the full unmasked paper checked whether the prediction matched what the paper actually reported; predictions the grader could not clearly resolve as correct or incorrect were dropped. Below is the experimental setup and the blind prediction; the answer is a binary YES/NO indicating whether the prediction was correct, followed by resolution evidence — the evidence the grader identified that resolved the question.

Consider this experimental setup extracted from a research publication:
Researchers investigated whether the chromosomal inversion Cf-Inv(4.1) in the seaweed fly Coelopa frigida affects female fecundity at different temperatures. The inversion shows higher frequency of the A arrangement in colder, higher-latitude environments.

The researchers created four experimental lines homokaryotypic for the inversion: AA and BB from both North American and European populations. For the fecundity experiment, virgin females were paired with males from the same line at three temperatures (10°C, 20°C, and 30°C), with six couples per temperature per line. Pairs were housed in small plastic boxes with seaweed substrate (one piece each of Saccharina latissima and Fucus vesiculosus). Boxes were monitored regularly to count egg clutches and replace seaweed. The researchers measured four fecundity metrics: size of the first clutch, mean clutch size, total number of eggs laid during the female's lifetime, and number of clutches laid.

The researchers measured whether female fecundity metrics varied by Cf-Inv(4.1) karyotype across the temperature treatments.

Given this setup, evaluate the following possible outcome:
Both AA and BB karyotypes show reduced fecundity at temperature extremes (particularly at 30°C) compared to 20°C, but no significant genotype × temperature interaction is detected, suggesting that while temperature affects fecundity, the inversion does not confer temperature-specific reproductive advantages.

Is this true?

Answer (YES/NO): YES